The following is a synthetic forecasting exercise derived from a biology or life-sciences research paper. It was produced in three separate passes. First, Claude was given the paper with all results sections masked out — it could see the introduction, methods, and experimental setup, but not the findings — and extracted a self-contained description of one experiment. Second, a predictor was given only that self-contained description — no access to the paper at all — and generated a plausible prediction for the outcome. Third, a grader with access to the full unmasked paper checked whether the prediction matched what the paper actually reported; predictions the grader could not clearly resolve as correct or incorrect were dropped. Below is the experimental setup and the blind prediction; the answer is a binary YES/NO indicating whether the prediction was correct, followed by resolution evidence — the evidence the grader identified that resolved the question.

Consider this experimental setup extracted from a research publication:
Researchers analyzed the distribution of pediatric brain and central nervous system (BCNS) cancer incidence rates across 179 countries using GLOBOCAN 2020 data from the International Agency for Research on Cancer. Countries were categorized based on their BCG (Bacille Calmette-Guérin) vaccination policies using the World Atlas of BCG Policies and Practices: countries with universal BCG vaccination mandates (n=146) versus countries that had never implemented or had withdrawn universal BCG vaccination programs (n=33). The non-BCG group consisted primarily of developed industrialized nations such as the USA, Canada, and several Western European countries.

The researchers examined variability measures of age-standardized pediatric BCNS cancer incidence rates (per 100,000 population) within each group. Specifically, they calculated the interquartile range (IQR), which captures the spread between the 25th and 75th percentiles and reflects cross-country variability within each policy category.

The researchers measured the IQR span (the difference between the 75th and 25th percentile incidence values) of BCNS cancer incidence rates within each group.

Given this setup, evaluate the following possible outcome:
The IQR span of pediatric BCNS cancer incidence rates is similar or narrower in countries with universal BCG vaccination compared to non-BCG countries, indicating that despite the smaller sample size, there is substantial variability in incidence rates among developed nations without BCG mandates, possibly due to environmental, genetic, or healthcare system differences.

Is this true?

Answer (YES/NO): NO